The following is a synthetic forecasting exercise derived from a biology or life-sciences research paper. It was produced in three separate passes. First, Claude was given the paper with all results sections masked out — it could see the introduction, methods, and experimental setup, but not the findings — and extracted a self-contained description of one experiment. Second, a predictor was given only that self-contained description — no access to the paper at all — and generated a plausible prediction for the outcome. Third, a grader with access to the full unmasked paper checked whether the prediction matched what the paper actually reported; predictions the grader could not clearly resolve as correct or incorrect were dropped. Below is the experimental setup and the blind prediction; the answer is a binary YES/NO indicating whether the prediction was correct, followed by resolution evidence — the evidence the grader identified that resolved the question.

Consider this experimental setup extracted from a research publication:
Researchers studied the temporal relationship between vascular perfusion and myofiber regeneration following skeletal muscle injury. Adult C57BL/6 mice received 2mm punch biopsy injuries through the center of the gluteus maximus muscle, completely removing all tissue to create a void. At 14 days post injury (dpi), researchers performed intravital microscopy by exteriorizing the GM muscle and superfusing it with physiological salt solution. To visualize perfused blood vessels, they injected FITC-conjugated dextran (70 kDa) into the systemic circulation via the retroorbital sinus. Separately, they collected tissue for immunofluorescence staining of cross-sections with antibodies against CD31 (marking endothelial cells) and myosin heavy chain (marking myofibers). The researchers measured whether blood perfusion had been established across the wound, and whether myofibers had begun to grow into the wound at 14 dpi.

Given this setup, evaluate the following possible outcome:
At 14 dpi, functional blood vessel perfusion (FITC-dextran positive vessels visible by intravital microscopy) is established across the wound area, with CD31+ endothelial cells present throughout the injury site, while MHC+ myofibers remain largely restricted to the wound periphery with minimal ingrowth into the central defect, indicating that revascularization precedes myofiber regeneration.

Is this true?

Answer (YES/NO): YES